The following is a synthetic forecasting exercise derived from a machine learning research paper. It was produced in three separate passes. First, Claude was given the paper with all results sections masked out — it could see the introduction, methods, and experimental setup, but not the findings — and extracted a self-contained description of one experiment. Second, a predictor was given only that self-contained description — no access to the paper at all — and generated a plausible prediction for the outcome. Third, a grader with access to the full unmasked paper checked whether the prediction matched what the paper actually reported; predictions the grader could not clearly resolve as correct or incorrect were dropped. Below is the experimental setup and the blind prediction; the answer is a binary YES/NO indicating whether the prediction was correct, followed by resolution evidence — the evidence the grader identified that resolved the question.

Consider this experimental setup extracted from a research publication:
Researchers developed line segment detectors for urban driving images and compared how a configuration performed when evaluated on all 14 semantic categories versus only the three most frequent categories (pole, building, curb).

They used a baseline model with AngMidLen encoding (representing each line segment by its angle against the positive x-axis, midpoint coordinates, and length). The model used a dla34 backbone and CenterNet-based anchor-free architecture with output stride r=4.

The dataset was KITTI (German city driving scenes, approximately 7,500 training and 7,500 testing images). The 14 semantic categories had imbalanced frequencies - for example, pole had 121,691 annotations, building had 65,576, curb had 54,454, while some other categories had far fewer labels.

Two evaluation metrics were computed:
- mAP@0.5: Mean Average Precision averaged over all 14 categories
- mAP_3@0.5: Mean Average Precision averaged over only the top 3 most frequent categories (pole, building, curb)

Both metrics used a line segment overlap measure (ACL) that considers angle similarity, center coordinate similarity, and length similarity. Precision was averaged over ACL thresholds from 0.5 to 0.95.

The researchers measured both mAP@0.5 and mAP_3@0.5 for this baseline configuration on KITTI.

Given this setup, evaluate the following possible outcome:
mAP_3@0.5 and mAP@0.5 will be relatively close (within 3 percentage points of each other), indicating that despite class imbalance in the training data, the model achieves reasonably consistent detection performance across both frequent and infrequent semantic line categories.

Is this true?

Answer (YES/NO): NO